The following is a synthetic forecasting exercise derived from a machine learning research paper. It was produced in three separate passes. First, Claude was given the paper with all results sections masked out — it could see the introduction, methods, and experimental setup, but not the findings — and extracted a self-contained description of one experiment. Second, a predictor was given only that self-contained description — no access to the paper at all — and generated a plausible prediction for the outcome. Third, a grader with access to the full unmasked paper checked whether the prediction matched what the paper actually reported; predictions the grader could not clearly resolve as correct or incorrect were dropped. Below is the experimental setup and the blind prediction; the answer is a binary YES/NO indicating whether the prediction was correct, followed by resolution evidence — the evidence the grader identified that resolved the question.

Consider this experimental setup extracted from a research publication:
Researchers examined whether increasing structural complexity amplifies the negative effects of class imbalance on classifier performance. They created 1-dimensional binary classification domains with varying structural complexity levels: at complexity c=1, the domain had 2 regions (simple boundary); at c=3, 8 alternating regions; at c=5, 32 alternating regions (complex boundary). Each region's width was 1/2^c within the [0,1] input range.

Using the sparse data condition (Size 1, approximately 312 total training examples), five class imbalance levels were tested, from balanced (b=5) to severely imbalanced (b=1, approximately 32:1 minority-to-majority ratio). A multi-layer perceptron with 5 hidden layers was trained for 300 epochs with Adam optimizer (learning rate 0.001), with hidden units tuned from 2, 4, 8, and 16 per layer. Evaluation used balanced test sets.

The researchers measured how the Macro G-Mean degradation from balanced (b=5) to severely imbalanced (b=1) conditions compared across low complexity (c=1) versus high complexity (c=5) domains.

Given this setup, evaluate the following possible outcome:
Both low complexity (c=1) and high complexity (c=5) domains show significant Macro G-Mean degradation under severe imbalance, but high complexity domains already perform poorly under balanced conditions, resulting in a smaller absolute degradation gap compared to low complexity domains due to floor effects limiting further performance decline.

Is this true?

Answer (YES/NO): NO